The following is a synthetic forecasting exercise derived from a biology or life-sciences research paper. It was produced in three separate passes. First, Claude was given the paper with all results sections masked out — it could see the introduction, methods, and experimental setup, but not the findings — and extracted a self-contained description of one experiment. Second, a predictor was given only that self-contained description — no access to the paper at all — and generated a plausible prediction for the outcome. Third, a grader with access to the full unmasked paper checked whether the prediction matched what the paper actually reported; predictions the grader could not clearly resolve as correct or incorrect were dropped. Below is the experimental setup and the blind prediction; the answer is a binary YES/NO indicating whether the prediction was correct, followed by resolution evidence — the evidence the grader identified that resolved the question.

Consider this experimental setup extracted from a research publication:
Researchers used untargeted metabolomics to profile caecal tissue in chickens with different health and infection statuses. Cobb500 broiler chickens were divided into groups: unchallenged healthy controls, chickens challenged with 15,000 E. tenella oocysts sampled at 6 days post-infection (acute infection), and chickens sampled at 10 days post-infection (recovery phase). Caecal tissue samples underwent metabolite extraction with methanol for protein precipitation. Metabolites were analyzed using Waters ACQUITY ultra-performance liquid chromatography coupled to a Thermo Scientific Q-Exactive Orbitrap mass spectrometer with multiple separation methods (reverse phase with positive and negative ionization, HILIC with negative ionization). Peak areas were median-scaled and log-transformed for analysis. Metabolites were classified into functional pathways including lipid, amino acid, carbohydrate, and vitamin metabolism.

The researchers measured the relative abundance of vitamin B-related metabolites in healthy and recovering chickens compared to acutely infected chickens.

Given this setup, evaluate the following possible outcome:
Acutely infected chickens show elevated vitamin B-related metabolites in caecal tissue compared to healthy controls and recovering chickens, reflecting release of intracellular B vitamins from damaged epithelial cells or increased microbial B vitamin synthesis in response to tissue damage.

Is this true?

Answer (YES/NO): NO